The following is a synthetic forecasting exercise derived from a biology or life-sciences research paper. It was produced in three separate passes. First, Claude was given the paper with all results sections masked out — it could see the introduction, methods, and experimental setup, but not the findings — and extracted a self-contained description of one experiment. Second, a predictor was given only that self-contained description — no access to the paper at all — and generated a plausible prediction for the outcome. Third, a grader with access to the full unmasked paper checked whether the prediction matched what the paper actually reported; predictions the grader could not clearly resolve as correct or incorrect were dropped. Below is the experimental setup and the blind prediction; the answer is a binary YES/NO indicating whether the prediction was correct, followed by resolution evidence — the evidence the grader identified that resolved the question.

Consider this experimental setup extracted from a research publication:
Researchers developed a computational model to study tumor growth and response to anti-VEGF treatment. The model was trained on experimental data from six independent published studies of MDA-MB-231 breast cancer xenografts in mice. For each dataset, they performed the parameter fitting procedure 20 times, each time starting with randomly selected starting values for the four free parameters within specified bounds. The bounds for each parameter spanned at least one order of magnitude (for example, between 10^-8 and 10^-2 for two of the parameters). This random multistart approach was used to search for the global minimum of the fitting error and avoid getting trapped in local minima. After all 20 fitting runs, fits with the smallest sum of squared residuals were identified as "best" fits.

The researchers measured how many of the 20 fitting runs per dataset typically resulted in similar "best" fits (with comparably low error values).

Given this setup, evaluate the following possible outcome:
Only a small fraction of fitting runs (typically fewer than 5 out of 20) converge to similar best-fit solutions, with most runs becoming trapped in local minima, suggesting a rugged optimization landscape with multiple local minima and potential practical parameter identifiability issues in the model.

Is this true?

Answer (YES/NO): NO